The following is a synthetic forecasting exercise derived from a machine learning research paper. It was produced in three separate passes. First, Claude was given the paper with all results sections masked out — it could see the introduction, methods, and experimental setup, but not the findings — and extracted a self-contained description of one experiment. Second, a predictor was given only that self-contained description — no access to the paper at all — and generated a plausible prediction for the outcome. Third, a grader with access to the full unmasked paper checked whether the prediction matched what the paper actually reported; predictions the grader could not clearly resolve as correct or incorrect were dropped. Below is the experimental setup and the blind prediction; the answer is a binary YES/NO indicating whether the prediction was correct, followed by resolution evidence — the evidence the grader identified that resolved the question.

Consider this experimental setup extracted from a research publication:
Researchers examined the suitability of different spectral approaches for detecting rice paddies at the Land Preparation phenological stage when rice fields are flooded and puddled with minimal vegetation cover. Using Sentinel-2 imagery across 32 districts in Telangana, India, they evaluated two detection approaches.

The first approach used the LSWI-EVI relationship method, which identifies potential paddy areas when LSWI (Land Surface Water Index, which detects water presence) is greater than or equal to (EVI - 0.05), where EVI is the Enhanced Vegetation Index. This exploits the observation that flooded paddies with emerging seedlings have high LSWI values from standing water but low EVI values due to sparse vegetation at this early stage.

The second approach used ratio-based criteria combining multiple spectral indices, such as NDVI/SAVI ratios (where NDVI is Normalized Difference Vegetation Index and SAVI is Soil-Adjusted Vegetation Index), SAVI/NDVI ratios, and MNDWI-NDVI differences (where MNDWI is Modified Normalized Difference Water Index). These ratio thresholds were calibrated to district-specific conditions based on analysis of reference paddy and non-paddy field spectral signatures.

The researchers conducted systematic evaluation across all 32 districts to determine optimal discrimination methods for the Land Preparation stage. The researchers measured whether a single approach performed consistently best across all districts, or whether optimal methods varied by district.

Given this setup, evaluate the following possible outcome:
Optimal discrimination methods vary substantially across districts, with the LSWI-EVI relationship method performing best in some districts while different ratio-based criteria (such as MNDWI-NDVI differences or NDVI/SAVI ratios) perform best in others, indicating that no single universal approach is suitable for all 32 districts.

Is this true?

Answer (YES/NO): YES